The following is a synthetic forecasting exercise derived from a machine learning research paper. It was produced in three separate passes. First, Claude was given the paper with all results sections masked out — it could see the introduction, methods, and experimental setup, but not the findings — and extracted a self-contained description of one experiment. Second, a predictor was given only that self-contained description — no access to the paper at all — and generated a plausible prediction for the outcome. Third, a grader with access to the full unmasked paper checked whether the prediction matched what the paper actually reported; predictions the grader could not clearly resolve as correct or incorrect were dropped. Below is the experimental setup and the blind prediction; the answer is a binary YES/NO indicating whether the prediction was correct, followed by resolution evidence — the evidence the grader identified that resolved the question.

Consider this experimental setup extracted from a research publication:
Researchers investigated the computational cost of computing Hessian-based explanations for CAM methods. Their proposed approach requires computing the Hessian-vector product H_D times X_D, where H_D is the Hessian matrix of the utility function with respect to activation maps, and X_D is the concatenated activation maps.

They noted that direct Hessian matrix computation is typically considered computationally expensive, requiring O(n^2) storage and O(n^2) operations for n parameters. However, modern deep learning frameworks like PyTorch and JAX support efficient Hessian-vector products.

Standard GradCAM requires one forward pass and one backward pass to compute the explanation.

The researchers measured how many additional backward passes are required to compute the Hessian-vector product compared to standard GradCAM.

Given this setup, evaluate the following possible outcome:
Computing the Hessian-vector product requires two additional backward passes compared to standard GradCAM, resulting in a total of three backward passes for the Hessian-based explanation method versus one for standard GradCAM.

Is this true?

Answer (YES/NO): NO